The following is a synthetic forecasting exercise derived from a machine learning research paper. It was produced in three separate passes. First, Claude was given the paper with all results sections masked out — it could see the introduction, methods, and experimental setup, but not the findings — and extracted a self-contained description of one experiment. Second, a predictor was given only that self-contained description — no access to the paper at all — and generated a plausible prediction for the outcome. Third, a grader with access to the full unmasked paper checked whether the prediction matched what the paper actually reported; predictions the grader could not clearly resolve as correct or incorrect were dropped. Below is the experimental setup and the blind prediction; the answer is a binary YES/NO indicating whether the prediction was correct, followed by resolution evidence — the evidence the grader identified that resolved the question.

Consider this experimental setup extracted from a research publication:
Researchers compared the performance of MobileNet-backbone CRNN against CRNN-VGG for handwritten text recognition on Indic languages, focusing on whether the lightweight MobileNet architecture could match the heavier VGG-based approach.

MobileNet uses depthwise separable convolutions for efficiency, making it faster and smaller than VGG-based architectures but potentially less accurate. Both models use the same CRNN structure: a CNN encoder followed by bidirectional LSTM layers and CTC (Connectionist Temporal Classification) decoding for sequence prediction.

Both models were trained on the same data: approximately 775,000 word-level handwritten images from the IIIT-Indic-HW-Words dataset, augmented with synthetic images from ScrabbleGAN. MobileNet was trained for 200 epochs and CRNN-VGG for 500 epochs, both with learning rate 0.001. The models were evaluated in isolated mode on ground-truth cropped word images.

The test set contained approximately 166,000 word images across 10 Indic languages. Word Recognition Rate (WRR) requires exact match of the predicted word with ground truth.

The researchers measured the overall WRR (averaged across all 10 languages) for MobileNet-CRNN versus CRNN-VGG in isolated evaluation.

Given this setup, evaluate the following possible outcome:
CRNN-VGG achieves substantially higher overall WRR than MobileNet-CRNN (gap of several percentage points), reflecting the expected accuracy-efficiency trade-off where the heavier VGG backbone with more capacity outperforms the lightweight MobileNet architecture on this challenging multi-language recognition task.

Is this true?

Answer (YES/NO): NO